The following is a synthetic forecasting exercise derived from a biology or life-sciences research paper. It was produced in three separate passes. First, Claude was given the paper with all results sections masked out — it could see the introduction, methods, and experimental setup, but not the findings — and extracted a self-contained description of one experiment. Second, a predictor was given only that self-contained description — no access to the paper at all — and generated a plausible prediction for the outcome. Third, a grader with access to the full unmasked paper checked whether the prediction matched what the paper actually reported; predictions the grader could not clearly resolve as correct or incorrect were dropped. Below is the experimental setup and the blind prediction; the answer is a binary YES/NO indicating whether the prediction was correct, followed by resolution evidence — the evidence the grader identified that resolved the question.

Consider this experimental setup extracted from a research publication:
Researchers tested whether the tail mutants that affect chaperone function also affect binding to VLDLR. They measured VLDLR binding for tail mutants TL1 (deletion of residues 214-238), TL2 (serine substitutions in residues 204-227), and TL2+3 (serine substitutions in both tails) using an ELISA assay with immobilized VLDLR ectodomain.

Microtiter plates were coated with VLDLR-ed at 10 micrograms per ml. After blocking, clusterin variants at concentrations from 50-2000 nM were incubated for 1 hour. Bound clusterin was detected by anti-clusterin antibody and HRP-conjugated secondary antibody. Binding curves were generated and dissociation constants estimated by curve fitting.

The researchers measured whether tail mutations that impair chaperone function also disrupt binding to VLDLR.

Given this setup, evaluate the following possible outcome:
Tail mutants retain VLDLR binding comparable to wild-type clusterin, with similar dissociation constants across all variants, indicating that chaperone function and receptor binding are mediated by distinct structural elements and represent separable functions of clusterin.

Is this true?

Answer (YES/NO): NO